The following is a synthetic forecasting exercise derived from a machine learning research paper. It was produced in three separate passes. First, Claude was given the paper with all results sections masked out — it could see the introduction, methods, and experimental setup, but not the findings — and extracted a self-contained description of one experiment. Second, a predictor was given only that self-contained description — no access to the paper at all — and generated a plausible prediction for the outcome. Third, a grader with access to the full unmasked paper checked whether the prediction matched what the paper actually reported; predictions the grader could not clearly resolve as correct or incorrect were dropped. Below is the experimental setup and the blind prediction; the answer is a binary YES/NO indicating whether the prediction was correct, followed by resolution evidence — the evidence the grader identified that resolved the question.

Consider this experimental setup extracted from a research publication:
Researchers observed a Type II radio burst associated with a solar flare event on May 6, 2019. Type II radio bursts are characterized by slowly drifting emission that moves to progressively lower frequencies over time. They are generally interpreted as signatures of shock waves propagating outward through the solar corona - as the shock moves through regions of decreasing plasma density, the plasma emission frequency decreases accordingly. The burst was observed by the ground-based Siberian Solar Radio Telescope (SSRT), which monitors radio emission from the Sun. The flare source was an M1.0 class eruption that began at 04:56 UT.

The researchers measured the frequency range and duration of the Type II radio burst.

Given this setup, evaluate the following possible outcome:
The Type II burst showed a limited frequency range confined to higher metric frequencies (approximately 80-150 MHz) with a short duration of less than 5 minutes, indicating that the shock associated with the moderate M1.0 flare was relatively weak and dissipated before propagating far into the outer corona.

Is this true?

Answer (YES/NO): NO